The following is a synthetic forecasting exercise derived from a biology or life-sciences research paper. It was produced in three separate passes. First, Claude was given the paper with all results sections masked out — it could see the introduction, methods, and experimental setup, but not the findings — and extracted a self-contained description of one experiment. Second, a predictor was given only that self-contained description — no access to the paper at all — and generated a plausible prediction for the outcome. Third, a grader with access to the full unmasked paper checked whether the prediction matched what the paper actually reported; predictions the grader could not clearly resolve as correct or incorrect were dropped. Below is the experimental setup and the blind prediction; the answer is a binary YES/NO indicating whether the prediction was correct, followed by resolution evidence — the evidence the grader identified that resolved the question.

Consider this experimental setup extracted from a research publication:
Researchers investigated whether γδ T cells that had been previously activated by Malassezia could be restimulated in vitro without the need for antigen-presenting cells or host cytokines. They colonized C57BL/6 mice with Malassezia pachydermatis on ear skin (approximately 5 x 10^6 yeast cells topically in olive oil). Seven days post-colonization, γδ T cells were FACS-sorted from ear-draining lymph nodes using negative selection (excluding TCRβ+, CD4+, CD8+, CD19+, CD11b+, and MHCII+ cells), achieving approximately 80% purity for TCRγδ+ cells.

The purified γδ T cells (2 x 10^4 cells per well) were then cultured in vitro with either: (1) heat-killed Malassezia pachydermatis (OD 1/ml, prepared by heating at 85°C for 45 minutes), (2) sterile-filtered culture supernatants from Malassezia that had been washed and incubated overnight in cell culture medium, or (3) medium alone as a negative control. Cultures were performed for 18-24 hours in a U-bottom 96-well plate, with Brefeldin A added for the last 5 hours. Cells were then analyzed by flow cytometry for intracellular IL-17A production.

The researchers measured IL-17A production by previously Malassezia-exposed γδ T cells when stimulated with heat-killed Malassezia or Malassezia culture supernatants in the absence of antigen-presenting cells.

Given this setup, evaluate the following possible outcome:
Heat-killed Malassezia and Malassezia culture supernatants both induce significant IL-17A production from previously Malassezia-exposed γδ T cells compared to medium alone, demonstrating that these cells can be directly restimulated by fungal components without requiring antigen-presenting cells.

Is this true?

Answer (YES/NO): YES